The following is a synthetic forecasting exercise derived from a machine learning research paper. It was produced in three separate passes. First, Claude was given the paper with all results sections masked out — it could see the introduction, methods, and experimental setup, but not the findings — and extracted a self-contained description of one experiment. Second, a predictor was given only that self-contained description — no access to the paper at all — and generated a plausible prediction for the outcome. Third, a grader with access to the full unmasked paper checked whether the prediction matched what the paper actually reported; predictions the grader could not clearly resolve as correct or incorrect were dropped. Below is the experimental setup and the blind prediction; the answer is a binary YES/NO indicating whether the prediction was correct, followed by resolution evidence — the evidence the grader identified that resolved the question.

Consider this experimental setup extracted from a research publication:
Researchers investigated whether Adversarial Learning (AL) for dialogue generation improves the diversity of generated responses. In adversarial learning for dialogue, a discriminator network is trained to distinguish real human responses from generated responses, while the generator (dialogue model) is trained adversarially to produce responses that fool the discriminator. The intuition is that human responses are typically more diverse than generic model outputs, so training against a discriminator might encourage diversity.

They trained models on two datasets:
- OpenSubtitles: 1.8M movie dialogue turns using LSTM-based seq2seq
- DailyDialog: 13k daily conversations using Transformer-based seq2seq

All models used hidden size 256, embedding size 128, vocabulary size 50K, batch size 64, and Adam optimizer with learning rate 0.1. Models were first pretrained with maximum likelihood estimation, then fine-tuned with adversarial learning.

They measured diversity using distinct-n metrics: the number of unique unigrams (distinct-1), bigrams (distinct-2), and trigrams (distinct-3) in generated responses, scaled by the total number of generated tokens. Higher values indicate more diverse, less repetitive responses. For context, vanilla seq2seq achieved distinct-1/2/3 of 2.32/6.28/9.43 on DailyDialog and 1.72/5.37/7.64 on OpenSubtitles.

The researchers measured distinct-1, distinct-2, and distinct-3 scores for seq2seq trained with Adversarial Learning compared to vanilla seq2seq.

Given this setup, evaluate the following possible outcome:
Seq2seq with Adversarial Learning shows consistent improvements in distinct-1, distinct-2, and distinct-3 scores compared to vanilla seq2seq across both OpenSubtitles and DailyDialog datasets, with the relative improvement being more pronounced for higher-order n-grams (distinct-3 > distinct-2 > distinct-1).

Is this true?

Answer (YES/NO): NO